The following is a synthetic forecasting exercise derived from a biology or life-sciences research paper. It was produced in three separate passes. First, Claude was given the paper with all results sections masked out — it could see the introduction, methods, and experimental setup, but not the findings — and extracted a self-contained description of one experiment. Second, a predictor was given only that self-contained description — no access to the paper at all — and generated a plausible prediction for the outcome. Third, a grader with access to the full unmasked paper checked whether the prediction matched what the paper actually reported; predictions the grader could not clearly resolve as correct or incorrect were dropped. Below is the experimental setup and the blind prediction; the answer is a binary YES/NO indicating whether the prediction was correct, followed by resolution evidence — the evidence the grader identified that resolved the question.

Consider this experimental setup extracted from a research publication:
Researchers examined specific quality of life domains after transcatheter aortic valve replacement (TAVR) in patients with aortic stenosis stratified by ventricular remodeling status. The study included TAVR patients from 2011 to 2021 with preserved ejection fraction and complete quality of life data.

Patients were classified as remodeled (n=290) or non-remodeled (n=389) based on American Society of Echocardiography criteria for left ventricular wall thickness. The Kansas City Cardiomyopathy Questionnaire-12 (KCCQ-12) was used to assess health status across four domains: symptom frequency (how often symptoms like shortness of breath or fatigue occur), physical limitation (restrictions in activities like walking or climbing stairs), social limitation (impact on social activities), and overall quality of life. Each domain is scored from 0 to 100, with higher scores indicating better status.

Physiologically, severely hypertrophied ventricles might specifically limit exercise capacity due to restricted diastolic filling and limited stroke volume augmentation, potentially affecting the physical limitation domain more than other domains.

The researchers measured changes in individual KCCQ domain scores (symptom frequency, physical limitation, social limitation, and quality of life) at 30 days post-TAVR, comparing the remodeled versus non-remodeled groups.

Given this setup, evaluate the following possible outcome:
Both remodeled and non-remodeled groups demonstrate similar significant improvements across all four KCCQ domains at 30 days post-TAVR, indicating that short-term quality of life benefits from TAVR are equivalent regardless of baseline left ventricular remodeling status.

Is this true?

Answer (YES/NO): YES